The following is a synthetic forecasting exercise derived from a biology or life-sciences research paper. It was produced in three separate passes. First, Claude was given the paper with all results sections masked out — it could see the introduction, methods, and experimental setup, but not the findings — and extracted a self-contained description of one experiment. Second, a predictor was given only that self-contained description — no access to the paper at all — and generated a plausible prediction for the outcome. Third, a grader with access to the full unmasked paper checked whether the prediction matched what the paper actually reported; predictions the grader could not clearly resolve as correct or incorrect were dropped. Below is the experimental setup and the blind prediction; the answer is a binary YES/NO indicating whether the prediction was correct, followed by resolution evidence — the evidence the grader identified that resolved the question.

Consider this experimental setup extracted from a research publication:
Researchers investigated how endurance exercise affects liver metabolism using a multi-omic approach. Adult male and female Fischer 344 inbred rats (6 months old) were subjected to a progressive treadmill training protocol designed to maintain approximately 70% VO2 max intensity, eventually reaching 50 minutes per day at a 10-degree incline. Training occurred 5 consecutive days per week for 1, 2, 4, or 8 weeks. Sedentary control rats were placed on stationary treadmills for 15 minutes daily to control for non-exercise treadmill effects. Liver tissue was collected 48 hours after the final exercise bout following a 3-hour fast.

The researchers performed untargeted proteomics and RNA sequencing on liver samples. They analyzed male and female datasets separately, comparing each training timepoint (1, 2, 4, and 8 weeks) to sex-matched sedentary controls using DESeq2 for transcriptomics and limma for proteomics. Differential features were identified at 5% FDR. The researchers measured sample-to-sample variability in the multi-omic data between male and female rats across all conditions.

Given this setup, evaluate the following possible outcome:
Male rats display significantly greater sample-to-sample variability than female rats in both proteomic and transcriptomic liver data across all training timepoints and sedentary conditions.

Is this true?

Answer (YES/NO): NO